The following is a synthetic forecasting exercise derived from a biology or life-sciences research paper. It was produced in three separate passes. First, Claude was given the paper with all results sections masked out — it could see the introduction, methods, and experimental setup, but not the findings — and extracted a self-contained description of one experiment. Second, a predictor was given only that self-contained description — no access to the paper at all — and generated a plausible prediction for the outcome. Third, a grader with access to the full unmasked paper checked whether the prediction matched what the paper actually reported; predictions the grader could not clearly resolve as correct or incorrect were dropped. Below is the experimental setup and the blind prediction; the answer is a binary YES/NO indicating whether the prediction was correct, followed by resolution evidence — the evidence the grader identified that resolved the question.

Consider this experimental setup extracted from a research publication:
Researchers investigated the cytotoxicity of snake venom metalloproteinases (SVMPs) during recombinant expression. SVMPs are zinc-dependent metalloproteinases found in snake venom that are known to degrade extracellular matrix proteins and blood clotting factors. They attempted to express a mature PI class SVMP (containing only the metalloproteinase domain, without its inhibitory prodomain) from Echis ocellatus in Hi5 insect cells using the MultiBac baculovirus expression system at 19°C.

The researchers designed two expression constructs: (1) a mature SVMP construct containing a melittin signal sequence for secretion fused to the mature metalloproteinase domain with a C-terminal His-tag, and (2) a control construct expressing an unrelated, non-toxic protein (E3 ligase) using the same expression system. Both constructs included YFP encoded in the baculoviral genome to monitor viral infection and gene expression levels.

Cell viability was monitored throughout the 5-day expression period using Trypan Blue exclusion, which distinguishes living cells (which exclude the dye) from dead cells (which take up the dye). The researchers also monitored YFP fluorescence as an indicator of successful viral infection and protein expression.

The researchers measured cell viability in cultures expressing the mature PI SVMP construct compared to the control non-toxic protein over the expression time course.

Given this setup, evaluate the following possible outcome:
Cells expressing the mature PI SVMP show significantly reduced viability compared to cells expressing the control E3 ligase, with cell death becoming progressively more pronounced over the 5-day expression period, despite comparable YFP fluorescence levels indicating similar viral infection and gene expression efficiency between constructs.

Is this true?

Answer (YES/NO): NO